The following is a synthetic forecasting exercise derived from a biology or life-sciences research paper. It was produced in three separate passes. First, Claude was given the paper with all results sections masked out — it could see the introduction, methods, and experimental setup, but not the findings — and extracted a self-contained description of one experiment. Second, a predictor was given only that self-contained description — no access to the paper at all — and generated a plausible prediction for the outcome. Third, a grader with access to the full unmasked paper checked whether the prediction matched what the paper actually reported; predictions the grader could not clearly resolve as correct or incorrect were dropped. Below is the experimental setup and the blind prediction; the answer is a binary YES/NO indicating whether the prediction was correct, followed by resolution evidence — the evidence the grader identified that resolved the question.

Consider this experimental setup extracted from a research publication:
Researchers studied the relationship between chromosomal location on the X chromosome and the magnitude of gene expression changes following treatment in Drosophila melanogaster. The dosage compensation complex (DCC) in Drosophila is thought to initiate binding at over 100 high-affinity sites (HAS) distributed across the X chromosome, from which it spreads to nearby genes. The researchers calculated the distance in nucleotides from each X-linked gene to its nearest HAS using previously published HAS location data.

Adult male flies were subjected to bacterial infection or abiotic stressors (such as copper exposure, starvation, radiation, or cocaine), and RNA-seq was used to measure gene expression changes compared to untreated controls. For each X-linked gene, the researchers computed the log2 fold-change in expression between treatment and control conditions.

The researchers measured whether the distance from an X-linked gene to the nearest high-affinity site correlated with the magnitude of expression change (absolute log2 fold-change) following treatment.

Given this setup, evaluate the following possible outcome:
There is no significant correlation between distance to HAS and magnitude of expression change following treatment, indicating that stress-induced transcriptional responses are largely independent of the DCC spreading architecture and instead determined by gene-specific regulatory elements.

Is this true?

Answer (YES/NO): NO